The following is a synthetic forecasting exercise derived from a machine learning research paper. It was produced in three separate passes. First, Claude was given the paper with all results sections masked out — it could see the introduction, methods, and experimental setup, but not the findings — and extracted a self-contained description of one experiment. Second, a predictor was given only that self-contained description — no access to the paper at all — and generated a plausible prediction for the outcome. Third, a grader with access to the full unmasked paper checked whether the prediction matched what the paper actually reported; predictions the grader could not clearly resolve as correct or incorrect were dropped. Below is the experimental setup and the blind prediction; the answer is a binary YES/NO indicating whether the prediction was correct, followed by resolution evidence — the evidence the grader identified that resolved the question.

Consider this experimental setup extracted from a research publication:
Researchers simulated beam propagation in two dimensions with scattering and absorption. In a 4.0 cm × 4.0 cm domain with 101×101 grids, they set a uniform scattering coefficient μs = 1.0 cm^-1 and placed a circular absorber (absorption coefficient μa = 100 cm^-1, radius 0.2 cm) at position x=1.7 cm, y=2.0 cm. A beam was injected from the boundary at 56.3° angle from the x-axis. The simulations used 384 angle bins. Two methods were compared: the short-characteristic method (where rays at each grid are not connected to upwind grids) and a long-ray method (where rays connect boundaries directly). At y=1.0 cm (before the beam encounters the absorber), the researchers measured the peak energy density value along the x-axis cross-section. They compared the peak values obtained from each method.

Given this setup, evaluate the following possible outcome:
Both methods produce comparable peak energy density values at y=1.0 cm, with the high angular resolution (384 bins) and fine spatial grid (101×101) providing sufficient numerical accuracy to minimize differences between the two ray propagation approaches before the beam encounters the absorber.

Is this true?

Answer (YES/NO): NO